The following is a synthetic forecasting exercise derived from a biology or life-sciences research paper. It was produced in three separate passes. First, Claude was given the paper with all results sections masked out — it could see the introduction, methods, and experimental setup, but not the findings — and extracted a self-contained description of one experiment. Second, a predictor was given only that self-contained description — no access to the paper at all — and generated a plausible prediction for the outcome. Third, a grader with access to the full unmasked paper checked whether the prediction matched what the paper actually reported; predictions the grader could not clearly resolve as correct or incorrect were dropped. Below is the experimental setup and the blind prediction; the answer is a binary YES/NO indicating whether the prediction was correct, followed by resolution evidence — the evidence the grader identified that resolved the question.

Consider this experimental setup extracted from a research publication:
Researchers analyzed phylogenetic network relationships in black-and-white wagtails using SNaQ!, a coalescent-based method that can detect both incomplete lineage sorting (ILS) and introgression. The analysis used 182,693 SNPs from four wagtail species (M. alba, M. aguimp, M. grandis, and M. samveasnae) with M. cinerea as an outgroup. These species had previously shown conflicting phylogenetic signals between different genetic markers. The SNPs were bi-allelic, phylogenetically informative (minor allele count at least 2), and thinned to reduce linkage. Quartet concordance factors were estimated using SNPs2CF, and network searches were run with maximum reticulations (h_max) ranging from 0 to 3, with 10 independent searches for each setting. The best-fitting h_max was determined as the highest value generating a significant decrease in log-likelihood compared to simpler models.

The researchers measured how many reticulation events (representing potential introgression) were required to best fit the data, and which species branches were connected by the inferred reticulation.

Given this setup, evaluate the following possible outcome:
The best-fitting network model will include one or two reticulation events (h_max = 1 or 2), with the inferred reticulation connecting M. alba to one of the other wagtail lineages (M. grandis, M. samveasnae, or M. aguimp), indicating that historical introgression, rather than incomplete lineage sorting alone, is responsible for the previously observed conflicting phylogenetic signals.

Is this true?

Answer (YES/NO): YES